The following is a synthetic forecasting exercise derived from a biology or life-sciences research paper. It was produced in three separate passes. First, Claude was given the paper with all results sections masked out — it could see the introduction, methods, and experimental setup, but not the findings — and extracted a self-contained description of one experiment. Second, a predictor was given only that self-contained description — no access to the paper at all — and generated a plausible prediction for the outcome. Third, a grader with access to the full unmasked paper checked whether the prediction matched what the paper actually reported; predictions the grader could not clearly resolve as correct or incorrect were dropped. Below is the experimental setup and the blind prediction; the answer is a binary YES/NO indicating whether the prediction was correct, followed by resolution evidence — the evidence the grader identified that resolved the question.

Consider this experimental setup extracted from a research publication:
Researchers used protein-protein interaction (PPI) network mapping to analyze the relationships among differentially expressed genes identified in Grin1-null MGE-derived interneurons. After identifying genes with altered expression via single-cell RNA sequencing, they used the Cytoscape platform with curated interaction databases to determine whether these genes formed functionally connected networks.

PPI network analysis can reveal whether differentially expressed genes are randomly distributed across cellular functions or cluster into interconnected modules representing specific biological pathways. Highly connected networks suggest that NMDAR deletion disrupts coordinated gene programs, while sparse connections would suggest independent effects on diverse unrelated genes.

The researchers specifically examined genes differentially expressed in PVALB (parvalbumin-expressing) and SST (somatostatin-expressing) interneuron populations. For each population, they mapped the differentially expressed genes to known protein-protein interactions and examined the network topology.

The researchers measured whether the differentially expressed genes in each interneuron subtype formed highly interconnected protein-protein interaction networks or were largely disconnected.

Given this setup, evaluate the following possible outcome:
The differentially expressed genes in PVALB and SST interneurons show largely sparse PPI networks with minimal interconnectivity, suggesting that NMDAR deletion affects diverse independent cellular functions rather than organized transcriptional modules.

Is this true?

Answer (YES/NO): NO